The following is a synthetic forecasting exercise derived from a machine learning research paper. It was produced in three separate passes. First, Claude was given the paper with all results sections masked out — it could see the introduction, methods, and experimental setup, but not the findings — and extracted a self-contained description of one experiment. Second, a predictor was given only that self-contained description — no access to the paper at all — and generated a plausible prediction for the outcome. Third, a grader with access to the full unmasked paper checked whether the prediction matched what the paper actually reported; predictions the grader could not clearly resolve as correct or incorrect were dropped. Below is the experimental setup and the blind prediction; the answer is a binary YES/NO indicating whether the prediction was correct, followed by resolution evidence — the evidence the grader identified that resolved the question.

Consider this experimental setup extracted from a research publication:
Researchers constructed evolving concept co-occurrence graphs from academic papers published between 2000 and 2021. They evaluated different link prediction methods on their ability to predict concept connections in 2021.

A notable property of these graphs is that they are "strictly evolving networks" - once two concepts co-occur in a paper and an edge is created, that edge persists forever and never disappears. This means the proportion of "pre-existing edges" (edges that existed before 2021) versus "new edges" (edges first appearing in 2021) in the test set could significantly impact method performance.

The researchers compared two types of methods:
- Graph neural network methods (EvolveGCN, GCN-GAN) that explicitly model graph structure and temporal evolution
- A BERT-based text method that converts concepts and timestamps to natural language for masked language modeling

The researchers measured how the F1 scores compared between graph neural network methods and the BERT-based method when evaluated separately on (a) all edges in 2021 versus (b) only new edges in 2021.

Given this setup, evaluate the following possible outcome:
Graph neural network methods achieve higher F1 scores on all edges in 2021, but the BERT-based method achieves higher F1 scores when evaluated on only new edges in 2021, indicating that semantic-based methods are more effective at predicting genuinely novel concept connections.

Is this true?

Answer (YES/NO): YES